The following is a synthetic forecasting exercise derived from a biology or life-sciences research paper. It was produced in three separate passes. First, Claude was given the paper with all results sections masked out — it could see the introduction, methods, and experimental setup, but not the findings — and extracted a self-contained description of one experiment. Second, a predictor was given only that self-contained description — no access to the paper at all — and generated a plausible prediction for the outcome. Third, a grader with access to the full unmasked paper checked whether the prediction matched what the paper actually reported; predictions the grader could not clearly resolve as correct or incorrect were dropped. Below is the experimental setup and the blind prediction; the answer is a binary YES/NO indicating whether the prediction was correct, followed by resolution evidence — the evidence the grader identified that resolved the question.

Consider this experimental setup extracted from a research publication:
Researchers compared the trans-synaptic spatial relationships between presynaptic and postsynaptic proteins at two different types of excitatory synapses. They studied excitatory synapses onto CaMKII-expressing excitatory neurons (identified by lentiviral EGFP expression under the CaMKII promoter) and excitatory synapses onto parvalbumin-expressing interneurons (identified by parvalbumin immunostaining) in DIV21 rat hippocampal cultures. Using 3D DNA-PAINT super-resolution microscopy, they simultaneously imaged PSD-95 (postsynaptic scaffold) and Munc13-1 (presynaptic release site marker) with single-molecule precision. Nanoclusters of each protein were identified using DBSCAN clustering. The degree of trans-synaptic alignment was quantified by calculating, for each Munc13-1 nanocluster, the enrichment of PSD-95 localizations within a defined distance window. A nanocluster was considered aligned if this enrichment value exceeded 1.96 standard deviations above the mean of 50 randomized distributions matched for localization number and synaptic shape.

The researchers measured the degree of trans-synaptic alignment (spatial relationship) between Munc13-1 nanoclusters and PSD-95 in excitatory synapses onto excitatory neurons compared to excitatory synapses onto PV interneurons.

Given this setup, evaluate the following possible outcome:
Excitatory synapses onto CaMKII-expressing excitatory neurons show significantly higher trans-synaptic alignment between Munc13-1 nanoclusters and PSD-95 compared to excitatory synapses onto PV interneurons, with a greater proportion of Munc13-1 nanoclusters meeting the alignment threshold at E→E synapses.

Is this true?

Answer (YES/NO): NO